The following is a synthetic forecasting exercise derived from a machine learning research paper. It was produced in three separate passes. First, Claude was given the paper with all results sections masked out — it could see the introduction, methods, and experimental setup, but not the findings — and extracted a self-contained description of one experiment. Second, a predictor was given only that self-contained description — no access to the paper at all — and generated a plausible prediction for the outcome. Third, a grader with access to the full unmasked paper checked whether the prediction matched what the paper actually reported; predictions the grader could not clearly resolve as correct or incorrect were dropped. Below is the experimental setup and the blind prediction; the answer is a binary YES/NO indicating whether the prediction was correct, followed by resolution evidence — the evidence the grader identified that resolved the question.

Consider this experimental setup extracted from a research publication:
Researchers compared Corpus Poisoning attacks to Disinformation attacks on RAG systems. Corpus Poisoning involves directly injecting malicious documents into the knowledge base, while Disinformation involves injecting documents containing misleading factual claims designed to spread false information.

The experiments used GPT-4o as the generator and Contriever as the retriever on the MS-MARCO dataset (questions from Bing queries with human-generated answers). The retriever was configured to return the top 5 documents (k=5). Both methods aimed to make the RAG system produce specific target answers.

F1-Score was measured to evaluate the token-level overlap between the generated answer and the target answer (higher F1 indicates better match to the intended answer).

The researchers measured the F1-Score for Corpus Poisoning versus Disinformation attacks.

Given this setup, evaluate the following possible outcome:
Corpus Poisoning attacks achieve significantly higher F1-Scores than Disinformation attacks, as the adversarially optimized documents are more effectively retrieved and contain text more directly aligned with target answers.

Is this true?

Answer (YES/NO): YES